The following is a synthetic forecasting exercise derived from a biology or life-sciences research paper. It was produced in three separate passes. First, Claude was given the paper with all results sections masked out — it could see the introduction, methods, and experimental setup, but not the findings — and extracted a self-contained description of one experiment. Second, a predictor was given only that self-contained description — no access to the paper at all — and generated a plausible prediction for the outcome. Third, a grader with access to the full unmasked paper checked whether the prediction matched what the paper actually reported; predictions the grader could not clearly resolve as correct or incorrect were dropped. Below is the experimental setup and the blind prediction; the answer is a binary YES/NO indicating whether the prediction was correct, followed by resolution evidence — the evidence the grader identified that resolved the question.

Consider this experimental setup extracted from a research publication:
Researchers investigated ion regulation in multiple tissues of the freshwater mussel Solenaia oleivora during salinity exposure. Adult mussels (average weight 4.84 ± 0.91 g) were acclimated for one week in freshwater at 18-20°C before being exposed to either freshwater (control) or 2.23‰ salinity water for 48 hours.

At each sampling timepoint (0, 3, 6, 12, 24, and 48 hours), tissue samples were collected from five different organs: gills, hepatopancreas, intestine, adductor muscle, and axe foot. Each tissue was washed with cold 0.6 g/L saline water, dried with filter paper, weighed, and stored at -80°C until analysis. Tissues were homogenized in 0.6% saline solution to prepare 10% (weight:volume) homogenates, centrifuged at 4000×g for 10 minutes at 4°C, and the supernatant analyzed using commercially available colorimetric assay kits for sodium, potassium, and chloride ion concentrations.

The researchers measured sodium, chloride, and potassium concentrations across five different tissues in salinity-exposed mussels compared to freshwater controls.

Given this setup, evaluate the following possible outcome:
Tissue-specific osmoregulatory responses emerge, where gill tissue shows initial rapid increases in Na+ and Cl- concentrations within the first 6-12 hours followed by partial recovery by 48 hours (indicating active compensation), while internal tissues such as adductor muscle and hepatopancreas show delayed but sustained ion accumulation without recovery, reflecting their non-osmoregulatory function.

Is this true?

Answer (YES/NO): NO